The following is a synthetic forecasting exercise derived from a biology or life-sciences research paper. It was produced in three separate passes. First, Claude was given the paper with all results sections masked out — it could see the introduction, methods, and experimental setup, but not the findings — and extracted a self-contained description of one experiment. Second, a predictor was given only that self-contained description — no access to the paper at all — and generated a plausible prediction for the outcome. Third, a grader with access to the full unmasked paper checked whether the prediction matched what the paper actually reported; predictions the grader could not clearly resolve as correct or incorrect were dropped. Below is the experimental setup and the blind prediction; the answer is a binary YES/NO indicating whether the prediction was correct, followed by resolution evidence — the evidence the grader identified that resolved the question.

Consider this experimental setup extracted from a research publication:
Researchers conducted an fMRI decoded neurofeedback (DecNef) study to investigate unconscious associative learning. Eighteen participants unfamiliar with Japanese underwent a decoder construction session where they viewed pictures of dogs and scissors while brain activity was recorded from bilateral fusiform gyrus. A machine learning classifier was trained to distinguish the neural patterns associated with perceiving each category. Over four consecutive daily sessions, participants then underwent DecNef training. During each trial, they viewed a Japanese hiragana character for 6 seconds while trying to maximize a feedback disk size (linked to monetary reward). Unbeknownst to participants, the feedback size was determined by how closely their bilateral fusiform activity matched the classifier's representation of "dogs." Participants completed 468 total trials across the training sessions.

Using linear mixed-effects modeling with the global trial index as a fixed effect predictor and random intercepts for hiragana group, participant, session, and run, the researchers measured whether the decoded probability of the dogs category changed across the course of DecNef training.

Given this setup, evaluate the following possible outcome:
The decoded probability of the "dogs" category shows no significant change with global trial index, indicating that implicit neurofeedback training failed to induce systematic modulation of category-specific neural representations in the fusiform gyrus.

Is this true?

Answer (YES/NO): NO